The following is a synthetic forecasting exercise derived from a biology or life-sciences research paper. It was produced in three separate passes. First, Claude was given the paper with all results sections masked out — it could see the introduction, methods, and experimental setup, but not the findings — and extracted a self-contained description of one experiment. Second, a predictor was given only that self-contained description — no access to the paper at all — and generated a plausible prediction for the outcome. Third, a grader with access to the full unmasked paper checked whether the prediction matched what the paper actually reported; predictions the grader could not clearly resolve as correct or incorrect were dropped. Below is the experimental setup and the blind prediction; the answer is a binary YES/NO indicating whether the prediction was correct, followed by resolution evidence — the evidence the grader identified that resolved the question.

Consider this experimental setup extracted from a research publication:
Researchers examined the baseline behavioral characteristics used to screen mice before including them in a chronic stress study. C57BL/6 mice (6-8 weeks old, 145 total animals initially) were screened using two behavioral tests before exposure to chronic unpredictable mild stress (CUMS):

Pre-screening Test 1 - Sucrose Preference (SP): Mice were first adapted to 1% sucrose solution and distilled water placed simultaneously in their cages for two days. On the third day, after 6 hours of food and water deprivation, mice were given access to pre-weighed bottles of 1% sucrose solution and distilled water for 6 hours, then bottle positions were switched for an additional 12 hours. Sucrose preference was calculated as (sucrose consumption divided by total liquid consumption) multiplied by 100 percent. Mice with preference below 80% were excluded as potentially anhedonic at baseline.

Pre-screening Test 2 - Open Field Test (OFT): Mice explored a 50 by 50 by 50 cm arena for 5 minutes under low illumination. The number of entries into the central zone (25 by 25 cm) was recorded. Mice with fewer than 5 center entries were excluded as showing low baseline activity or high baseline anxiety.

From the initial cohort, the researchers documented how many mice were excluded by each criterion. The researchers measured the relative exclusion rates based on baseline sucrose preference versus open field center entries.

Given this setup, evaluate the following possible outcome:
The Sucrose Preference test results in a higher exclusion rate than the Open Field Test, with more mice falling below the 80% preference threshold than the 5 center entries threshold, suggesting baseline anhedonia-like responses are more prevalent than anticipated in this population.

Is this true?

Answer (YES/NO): NO